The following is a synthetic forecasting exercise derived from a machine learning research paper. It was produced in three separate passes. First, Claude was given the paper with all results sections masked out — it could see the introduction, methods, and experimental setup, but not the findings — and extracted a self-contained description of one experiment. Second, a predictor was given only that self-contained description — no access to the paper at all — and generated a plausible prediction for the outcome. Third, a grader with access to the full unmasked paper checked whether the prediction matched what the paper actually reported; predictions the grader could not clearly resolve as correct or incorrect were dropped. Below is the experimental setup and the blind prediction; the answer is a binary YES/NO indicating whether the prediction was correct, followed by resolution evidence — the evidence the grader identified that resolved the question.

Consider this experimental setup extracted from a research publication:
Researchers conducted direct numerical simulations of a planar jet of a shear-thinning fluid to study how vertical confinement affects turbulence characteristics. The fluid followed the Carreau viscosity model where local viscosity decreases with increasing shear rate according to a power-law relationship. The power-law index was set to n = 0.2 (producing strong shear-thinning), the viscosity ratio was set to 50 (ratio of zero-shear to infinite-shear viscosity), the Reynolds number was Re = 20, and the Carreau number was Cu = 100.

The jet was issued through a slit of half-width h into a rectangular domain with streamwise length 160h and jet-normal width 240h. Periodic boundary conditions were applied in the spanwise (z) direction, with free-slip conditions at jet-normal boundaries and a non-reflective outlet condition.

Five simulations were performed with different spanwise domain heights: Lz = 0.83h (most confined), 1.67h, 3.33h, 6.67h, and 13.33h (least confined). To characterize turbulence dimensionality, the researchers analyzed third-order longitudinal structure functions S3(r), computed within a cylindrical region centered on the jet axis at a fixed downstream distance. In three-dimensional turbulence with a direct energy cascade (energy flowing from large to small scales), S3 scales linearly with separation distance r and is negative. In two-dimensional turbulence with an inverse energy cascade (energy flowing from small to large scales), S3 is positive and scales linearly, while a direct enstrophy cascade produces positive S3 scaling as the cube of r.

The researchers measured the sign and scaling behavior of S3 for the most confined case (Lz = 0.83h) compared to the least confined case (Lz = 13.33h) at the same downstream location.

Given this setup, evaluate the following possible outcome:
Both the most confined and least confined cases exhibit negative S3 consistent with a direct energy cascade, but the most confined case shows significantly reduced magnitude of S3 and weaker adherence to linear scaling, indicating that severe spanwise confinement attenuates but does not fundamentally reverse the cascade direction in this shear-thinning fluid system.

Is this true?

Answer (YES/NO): NO